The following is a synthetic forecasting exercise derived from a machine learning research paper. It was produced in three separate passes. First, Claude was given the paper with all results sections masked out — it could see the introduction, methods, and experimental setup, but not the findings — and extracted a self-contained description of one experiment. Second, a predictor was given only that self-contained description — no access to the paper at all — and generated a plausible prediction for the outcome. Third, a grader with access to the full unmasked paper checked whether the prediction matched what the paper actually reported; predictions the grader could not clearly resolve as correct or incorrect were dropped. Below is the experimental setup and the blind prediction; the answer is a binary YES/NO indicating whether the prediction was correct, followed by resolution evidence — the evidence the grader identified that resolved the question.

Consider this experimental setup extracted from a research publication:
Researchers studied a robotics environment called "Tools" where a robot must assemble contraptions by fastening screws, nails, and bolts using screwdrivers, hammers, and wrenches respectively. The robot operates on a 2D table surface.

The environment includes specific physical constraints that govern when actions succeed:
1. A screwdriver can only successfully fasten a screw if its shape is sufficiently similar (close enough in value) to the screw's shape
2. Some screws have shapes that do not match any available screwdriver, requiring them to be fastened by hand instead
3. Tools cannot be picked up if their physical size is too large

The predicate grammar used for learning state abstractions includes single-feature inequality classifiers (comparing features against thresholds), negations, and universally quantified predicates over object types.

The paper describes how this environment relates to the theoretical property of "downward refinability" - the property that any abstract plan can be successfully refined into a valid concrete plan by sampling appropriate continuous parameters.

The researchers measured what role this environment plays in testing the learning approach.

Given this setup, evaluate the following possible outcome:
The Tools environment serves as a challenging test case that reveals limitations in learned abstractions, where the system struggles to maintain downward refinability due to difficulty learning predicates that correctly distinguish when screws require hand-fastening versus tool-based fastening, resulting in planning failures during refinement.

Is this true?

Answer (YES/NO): NO